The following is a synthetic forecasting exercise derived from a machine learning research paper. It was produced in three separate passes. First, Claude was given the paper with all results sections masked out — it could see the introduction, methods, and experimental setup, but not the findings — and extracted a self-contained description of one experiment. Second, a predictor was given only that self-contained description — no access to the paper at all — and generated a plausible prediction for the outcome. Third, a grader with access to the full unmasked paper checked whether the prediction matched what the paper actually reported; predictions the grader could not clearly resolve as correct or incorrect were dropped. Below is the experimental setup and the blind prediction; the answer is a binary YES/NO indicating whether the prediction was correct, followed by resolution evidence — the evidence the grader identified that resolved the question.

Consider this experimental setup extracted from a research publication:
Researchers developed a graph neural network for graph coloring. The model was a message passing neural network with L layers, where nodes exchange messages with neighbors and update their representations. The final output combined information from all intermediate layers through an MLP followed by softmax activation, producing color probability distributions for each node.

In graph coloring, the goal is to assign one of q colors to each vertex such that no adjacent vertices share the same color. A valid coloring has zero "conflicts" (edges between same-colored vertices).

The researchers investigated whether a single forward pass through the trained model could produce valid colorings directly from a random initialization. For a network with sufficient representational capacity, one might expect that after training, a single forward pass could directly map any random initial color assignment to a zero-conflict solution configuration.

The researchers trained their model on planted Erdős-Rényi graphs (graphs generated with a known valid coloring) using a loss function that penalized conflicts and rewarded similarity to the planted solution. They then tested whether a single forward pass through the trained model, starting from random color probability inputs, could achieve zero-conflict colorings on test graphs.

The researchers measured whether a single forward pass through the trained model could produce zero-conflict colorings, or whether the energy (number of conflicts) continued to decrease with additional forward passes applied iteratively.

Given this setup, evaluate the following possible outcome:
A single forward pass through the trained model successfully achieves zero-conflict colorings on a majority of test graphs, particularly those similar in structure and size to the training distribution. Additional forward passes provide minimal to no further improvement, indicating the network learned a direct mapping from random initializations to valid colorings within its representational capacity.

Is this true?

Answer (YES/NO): NO